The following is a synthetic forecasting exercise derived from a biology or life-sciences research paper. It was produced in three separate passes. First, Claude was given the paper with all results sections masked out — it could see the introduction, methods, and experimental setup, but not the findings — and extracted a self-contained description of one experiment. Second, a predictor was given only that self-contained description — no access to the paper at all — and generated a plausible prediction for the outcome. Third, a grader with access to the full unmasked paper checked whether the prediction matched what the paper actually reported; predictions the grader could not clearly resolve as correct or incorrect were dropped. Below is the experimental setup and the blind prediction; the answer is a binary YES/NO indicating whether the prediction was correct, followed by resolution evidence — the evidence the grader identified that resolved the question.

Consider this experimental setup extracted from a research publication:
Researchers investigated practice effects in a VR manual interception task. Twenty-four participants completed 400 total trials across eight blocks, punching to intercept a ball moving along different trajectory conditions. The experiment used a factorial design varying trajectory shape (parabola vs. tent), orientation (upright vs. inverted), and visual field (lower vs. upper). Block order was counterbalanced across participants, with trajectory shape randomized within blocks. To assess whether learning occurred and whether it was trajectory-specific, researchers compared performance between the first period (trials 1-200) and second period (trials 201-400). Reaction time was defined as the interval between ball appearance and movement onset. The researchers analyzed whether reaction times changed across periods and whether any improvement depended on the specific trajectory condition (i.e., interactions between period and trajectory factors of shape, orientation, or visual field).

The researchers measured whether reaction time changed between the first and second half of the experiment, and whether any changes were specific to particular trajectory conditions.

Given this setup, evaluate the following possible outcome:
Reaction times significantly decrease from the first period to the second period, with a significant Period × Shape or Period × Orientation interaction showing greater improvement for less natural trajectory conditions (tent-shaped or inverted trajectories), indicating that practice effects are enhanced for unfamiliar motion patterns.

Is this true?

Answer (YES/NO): NO